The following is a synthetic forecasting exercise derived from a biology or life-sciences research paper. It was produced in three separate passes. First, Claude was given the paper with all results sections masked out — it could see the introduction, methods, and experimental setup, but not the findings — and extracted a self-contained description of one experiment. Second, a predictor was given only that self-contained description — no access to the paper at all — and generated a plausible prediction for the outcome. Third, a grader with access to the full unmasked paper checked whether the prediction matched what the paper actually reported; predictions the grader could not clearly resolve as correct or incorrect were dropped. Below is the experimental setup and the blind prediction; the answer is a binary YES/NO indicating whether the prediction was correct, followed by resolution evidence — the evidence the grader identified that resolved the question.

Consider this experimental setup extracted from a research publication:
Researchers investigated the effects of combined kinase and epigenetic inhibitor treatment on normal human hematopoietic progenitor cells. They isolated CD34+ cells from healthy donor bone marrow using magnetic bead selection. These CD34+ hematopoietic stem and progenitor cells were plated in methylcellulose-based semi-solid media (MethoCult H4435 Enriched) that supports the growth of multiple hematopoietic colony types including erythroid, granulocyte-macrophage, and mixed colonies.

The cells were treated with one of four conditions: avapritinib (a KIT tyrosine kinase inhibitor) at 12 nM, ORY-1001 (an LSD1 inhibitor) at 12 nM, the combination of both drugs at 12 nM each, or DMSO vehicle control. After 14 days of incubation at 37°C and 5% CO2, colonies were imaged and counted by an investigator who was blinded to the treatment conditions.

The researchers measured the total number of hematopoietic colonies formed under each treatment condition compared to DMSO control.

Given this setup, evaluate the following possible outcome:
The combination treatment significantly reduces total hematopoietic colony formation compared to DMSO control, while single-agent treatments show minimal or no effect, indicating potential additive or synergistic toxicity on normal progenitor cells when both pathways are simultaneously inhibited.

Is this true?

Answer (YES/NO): NO